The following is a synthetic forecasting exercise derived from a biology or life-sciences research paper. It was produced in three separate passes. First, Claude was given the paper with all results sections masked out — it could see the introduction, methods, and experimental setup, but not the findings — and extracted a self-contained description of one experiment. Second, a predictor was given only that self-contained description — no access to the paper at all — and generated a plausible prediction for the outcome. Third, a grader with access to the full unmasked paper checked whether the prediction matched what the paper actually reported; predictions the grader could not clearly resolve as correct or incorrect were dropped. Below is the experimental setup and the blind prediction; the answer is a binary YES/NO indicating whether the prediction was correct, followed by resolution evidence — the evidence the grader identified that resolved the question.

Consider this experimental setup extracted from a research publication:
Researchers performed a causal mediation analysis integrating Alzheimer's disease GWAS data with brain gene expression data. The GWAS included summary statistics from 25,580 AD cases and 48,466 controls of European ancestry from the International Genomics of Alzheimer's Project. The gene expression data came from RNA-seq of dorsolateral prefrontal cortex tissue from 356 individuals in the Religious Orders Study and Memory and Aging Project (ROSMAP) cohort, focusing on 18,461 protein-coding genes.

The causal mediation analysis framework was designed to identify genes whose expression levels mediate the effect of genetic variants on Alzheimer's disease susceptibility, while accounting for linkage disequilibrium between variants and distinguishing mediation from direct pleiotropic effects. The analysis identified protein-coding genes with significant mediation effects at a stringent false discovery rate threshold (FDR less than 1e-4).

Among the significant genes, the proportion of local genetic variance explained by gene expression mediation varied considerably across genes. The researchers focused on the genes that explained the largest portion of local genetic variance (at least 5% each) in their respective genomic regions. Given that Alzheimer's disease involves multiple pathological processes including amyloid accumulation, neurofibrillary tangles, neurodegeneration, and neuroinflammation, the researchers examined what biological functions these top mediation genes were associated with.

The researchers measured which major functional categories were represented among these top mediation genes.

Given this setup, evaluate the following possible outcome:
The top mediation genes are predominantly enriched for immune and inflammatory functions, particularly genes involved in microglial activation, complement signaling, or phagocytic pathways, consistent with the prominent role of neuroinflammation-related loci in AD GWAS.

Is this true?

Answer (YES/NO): YES